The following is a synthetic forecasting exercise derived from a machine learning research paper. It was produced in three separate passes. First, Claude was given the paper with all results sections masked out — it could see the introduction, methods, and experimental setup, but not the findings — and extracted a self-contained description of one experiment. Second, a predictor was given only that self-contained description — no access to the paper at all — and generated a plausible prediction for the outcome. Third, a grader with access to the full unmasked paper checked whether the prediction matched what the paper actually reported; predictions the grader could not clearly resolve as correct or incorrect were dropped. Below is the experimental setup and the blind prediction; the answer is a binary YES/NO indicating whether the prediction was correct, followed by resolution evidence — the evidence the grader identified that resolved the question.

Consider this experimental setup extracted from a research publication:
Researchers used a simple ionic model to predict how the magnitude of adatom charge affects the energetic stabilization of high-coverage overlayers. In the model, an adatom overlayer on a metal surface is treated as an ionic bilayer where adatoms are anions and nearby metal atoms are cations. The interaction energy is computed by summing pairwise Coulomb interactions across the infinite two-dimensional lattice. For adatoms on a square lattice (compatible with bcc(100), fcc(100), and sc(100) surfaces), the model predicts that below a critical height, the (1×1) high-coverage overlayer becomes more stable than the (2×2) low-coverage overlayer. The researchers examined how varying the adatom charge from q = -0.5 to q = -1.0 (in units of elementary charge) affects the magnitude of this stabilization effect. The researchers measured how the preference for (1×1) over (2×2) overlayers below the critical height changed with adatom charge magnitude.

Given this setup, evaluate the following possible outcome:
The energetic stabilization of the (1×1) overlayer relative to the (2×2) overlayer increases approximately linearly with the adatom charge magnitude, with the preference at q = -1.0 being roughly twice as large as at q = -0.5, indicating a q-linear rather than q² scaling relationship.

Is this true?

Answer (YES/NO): NO